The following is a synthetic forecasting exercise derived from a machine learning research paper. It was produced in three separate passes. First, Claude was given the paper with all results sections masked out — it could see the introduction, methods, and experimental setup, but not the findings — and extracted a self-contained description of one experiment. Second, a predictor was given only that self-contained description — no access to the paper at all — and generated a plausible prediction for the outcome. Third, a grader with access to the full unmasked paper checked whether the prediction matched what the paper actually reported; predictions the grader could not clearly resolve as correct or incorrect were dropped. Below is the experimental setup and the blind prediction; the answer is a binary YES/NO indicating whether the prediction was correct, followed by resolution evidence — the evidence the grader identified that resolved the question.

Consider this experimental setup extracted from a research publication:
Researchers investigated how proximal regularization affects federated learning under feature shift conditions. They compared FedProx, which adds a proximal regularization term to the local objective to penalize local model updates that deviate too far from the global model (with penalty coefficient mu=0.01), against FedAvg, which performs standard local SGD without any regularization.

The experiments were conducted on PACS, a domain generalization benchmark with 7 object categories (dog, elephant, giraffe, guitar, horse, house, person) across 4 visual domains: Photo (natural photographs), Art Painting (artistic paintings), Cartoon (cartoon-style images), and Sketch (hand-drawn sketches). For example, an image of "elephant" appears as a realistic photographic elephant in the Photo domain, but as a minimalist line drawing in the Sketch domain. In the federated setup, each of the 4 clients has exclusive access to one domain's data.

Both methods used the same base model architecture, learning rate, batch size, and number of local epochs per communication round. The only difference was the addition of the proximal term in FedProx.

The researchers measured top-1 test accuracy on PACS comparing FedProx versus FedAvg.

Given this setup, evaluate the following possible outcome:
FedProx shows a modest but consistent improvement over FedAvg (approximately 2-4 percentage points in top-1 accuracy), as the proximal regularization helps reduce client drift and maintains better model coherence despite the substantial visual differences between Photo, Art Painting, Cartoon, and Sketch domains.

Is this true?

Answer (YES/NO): YES